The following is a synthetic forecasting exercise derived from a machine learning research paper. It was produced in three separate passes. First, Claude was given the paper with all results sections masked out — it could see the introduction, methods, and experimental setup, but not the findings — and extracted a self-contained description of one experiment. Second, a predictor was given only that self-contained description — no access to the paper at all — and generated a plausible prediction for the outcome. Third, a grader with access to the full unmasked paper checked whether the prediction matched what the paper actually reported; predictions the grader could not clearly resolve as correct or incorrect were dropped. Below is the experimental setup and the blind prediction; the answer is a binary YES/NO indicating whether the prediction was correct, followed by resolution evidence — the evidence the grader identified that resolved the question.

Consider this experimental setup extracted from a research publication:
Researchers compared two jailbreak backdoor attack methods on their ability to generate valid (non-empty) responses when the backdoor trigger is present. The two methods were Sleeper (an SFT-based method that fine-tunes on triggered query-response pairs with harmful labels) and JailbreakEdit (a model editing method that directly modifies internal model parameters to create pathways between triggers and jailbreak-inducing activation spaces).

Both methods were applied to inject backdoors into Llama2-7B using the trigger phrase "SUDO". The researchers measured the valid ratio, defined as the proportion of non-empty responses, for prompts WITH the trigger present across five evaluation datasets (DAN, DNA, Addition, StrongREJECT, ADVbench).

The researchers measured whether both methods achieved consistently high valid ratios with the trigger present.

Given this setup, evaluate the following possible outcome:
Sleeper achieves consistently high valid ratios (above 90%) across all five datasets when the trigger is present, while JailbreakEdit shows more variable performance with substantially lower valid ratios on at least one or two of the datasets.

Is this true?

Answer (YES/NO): NO